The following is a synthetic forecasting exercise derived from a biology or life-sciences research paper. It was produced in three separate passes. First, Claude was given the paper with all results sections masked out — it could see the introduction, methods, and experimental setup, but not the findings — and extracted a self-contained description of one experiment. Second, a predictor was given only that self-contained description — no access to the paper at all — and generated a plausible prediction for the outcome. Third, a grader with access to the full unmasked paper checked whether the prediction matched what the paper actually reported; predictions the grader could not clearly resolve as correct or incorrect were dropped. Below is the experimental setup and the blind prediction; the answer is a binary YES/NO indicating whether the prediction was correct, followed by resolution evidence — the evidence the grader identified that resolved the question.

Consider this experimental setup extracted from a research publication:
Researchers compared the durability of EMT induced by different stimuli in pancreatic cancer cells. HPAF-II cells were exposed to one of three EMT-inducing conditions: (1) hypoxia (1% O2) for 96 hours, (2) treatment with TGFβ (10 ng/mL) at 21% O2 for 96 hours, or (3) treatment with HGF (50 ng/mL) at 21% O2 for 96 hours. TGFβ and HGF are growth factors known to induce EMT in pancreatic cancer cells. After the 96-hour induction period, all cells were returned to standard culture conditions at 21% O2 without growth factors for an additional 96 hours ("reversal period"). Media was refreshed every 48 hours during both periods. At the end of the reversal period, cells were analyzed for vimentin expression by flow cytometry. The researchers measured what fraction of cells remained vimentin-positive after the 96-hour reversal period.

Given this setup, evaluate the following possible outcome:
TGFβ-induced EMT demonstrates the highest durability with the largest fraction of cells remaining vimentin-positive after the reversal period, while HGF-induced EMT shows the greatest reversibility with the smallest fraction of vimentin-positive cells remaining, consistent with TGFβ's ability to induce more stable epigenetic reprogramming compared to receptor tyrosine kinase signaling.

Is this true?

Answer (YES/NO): NO